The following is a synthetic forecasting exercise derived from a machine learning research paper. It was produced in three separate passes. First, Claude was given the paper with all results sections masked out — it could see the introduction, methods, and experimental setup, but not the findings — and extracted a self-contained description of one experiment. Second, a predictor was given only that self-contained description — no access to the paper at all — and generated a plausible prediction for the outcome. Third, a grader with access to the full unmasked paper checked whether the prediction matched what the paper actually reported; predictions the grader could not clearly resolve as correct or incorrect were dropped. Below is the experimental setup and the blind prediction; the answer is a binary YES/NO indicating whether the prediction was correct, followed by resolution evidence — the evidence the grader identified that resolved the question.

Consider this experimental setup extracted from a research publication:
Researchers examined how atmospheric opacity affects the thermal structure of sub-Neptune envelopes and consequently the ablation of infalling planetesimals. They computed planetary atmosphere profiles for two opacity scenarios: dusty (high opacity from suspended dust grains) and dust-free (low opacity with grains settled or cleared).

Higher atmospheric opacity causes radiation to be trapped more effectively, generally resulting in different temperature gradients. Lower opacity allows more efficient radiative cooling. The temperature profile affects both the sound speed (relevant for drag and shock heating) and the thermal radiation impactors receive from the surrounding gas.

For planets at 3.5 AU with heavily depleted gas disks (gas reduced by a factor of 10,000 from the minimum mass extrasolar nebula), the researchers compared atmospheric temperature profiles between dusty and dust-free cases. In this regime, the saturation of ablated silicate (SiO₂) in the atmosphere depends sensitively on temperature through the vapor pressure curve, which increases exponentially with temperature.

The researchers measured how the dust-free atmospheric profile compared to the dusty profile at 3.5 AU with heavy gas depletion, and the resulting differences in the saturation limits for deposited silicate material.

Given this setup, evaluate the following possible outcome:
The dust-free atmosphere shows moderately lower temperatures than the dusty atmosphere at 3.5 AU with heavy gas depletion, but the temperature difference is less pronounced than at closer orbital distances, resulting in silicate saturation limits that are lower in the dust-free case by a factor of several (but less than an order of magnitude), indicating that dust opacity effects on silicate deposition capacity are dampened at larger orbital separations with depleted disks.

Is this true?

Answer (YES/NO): NO